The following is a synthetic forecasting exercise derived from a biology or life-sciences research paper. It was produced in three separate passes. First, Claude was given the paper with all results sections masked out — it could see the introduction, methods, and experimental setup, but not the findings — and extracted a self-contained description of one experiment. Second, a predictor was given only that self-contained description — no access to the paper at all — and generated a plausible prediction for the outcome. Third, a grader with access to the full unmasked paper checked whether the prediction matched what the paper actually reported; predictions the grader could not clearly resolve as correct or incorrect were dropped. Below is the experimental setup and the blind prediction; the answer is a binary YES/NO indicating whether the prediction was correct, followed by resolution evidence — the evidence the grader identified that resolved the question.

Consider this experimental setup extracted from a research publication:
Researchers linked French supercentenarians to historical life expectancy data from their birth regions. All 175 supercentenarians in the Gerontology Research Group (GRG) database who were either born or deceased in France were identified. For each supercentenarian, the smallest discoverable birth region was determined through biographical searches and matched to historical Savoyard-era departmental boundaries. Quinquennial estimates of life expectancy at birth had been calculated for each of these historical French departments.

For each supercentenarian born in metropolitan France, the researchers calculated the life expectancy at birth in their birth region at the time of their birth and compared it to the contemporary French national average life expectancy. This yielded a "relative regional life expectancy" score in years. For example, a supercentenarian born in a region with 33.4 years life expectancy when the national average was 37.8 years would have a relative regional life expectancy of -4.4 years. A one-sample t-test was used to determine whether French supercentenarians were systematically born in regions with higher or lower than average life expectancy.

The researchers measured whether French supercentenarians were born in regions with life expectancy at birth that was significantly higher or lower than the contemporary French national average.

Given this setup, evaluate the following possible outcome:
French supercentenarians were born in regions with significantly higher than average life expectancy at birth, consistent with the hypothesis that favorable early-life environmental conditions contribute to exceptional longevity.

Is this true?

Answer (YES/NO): NO